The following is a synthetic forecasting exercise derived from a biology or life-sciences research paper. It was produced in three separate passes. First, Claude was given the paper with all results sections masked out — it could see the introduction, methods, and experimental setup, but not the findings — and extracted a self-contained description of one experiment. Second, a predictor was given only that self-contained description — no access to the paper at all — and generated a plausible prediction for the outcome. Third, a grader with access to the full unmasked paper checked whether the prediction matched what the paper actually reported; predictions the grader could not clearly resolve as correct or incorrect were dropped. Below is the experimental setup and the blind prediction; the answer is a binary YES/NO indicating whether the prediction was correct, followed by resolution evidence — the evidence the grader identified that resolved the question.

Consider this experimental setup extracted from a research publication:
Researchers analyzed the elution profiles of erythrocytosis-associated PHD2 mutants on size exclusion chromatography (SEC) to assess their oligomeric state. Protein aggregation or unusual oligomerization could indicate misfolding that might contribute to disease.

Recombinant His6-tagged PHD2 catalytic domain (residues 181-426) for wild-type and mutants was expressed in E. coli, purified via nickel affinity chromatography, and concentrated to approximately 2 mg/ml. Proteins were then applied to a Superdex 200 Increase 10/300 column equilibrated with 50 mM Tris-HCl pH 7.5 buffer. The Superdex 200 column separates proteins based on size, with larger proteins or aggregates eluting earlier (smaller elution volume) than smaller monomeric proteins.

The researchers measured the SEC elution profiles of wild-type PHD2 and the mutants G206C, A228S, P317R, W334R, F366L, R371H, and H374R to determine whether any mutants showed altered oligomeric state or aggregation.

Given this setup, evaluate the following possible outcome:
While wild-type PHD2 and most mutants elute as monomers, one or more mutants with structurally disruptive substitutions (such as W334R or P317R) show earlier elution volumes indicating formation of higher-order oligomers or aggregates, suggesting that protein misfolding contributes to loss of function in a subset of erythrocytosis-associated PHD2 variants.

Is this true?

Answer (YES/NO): NO